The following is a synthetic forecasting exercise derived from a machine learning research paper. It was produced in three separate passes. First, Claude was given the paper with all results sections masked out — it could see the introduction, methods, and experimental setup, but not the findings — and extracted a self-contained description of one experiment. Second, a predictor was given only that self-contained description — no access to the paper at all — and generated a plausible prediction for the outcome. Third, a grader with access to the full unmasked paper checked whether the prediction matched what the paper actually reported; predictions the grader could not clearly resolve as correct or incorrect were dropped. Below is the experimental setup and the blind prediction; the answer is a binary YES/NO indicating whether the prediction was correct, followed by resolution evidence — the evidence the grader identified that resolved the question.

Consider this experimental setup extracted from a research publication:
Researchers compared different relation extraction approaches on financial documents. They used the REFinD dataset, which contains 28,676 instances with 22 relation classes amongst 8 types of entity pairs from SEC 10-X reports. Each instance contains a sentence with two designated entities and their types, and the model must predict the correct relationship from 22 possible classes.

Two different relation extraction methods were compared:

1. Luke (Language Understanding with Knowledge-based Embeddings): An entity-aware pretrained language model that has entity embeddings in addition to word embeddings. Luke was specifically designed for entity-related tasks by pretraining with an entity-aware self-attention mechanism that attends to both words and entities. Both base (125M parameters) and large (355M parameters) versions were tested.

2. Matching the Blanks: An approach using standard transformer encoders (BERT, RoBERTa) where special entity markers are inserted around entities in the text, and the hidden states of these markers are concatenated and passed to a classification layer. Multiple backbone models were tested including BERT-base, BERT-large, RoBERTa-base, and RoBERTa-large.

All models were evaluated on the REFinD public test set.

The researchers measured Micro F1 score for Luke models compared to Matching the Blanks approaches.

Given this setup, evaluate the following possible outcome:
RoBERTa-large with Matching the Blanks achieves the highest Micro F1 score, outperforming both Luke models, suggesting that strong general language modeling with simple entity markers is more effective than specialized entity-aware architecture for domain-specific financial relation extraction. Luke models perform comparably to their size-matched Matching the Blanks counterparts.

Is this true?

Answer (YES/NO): NO